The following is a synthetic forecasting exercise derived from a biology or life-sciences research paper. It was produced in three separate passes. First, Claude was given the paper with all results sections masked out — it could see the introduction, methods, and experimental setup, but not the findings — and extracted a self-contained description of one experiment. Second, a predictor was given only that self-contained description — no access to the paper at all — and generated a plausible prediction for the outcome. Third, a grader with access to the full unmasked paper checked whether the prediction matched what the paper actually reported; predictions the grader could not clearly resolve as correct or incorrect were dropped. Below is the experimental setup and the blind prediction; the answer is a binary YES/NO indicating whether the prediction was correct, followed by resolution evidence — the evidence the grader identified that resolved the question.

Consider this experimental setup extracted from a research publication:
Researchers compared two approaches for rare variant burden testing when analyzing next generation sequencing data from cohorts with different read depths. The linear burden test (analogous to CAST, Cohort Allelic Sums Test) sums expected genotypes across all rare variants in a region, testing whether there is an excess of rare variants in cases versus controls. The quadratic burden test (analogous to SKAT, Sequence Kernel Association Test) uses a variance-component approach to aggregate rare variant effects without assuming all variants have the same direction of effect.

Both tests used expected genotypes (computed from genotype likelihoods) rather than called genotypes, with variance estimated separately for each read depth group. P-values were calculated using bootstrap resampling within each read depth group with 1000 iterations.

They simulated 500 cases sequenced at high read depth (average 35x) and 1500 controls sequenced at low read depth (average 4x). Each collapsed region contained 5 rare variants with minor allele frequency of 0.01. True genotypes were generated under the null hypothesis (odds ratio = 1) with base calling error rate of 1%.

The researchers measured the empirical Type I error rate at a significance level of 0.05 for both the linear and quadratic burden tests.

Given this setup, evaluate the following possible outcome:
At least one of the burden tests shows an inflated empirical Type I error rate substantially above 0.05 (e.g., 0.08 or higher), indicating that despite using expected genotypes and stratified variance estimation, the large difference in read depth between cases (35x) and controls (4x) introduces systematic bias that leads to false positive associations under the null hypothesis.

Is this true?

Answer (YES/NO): NO